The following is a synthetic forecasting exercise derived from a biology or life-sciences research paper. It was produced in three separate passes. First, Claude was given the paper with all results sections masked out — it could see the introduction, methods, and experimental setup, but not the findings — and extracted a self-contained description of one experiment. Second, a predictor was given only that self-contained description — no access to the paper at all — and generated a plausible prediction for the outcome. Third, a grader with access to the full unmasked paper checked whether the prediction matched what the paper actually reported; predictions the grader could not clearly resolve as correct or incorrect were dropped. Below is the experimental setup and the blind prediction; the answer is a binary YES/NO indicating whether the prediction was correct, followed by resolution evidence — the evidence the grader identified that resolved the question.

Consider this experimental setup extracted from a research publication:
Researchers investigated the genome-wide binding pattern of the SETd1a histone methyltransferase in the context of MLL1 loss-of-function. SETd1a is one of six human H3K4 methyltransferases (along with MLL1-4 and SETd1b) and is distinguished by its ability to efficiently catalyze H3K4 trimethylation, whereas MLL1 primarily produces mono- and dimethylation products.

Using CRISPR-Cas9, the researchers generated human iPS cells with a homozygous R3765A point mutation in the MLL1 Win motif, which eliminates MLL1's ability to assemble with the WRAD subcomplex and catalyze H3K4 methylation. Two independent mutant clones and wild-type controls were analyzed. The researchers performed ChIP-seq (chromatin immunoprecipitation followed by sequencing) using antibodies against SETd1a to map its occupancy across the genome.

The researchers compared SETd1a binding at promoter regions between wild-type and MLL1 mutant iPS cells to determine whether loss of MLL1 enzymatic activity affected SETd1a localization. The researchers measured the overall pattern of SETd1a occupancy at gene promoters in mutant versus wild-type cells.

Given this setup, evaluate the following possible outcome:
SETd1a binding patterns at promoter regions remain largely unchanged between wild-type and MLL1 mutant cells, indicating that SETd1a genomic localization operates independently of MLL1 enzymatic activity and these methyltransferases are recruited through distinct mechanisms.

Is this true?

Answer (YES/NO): NO